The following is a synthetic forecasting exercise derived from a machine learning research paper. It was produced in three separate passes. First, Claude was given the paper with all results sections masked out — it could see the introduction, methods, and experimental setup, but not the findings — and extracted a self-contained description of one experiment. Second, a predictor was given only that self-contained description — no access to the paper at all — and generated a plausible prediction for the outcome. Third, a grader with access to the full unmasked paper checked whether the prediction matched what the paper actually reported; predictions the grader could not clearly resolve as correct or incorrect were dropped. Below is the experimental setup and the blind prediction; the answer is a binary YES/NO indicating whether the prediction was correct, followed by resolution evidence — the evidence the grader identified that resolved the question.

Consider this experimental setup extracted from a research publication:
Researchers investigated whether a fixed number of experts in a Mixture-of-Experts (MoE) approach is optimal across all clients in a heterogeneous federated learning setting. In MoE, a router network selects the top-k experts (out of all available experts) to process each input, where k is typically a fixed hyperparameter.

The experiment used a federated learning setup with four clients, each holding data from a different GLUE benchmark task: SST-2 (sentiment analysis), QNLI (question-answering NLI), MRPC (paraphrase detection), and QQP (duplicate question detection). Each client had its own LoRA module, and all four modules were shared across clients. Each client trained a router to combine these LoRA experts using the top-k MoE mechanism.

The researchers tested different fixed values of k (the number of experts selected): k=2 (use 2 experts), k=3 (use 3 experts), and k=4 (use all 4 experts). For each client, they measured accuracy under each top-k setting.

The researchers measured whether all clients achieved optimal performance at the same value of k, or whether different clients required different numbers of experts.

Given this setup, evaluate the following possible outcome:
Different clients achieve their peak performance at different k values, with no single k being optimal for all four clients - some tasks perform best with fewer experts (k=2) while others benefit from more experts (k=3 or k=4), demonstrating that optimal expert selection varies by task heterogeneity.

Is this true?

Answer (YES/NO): YES